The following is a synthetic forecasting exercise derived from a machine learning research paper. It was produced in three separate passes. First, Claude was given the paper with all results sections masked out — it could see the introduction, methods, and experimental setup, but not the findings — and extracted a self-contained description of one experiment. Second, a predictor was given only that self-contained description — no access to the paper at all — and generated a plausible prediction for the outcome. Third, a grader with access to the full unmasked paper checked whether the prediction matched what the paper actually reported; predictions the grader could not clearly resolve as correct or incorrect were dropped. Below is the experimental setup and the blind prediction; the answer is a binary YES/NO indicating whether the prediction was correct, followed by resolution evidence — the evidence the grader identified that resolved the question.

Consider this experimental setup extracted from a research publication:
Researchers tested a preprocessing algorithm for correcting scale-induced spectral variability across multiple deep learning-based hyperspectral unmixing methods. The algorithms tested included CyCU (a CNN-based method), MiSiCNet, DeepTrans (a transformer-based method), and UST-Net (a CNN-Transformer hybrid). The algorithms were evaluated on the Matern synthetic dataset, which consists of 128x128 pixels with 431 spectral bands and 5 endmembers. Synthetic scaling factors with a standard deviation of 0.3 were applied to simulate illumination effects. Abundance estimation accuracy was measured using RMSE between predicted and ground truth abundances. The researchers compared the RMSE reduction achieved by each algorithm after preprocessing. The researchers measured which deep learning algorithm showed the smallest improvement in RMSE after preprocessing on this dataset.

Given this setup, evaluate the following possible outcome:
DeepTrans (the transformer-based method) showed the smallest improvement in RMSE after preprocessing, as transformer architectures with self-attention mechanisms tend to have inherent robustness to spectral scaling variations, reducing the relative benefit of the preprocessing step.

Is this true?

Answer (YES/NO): NO